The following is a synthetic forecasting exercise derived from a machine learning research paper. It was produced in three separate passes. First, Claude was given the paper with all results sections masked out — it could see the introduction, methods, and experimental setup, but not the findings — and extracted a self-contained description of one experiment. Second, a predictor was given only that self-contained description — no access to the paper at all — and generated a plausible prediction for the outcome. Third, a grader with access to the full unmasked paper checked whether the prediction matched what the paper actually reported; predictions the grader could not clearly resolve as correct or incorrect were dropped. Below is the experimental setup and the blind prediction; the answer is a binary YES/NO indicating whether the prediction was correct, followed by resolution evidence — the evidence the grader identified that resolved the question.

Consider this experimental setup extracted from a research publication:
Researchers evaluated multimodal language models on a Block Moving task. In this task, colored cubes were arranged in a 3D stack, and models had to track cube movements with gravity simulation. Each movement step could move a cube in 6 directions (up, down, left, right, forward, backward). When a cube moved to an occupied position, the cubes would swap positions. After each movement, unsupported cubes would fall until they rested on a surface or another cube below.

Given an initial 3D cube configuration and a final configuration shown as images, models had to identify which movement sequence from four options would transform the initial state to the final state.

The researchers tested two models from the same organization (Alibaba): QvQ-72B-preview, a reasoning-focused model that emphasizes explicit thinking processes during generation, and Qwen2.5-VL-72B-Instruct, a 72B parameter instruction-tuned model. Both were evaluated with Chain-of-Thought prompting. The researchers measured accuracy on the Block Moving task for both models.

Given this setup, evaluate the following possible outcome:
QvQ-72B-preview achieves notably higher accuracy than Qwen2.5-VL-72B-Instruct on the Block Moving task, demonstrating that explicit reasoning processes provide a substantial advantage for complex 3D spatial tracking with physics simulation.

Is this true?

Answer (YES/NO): YES